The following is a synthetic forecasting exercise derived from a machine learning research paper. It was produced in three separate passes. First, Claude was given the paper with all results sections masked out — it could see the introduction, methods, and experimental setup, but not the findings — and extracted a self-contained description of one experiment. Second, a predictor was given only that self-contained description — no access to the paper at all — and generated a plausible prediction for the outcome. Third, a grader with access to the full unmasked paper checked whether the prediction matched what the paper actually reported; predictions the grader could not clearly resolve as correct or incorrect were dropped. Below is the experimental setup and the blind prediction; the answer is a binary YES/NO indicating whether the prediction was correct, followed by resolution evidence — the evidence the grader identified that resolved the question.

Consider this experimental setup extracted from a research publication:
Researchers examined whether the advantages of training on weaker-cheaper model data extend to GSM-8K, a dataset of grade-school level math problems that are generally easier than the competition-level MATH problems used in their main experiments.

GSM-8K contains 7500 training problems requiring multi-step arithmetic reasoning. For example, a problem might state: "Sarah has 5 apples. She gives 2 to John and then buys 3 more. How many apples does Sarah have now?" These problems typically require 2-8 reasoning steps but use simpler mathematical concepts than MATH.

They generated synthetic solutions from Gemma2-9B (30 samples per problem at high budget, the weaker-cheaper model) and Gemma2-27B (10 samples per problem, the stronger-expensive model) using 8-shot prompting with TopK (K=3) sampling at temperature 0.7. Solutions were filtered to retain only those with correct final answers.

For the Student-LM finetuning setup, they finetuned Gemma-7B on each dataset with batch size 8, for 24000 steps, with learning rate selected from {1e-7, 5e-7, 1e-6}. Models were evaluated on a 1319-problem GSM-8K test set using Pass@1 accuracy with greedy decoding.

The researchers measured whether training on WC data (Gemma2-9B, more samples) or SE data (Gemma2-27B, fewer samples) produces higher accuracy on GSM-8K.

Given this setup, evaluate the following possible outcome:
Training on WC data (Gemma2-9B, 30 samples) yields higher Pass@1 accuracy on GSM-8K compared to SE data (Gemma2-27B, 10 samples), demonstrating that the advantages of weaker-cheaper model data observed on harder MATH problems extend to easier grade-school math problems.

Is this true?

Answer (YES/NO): YES